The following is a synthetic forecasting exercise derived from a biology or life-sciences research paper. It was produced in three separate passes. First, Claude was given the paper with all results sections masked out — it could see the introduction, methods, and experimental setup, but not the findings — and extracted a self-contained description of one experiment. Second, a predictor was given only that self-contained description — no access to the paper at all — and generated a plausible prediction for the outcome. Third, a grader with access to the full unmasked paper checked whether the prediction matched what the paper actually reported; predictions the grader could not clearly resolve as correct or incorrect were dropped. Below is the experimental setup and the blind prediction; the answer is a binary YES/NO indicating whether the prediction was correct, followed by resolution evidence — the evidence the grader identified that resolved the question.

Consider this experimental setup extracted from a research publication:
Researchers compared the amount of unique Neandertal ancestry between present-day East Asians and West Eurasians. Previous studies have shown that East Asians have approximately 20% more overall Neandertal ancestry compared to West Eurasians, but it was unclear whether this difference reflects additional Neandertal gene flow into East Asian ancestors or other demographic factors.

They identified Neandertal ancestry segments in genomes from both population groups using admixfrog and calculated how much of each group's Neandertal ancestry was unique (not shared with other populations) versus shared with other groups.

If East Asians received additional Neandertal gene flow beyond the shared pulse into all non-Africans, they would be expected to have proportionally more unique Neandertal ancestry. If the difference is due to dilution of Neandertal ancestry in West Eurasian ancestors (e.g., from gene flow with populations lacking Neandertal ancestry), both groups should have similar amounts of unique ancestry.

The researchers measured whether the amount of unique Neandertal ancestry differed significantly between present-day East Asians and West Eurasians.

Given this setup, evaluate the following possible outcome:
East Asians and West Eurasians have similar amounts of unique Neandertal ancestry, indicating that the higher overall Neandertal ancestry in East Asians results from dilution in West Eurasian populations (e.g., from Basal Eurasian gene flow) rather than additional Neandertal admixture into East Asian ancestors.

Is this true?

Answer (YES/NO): YES